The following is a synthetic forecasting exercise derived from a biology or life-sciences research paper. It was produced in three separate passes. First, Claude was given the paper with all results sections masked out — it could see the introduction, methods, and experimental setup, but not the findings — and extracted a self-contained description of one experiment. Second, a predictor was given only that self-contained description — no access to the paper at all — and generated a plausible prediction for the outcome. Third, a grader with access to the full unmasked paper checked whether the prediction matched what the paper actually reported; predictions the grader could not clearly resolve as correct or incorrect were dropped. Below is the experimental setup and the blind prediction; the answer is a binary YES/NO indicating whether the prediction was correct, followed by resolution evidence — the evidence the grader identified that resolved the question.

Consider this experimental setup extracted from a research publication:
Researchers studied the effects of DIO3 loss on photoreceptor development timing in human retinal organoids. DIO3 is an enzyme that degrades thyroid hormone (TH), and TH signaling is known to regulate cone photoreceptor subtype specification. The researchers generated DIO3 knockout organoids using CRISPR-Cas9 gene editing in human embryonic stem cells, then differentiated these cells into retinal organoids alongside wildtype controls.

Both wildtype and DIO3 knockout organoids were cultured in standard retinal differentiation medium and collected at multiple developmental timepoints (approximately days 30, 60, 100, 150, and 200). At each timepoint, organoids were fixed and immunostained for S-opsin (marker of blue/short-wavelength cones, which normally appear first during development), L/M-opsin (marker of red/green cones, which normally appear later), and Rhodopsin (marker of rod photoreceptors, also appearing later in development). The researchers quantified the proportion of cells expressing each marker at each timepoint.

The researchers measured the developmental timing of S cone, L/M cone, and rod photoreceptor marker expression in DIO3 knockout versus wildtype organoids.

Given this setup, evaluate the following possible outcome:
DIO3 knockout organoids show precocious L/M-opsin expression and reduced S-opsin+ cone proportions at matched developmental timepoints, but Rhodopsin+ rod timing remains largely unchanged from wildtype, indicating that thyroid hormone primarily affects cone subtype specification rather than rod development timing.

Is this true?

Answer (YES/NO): NO